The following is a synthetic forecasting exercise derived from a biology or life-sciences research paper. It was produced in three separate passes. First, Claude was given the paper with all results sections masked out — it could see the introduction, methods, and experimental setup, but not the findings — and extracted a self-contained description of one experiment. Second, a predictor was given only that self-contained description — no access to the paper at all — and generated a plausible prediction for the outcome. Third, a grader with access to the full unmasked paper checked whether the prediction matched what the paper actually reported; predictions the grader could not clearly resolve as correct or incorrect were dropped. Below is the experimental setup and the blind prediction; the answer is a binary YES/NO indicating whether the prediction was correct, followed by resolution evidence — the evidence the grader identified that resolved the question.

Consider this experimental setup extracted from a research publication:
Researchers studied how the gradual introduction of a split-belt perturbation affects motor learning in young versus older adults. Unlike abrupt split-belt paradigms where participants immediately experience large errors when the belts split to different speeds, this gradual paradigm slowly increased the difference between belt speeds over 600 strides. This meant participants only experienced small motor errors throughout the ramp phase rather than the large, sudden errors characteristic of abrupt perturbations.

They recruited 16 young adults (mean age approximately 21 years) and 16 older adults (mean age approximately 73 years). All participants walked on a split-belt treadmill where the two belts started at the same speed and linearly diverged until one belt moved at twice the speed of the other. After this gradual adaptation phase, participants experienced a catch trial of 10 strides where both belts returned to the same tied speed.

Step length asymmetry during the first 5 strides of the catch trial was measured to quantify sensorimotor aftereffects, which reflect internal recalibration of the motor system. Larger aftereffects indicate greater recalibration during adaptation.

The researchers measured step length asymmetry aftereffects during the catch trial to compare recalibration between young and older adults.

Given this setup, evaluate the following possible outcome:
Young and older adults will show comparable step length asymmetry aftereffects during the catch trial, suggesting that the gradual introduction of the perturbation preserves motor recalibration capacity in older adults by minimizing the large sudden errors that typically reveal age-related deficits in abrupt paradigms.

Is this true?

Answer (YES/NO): NO